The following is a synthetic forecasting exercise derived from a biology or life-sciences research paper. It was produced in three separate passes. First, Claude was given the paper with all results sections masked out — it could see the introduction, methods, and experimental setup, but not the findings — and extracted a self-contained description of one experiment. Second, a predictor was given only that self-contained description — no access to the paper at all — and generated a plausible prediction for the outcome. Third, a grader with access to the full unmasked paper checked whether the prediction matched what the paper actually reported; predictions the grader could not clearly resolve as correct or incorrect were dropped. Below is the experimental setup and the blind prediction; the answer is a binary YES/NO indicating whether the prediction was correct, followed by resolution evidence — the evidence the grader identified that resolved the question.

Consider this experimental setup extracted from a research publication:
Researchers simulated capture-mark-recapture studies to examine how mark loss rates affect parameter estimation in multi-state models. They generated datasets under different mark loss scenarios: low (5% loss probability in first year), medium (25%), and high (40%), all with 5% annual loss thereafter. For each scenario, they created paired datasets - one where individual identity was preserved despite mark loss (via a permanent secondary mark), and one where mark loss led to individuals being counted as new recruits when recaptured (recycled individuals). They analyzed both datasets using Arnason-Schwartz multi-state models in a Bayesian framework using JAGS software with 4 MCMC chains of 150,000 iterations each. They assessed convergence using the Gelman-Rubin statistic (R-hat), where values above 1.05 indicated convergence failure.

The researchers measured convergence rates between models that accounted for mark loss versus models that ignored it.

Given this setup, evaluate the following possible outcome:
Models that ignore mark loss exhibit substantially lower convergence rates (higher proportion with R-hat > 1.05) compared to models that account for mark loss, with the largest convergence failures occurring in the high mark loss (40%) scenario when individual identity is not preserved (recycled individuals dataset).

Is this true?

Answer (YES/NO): NO